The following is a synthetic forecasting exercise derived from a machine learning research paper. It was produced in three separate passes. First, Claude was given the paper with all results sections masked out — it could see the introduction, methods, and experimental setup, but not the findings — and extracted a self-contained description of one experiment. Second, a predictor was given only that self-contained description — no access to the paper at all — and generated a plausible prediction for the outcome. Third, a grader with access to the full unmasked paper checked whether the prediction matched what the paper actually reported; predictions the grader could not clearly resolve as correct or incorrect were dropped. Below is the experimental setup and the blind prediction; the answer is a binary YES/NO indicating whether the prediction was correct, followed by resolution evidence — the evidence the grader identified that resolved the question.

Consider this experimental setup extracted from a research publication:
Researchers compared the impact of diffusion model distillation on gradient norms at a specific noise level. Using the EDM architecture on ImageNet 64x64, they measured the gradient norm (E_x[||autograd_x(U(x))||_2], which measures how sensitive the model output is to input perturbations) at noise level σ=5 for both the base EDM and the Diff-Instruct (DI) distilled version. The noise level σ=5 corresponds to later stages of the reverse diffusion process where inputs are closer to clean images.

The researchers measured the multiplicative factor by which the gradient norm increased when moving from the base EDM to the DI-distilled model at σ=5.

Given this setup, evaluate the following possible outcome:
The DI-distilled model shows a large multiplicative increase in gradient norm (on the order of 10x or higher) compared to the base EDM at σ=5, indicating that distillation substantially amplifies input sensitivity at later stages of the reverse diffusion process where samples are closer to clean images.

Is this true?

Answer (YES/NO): NO